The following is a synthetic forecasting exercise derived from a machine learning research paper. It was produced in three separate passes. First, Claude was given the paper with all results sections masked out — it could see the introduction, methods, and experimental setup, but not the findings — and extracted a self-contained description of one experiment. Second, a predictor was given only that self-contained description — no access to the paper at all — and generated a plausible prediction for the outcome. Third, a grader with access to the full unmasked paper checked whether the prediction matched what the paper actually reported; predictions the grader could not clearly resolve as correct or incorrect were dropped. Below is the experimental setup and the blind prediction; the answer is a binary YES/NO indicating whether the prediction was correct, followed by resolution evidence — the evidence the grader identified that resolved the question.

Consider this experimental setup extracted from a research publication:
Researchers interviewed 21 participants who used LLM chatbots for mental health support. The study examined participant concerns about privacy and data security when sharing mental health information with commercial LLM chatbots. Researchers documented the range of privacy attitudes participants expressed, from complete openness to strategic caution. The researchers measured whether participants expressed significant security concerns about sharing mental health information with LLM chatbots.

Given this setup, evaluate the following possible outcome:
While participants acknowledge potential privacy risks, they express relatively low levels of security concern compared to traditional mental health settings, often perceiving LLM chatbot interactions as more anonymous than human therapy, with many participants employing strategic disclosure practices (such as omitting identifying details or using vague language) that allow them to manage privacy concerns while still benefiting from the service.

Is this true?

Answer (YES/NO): YES